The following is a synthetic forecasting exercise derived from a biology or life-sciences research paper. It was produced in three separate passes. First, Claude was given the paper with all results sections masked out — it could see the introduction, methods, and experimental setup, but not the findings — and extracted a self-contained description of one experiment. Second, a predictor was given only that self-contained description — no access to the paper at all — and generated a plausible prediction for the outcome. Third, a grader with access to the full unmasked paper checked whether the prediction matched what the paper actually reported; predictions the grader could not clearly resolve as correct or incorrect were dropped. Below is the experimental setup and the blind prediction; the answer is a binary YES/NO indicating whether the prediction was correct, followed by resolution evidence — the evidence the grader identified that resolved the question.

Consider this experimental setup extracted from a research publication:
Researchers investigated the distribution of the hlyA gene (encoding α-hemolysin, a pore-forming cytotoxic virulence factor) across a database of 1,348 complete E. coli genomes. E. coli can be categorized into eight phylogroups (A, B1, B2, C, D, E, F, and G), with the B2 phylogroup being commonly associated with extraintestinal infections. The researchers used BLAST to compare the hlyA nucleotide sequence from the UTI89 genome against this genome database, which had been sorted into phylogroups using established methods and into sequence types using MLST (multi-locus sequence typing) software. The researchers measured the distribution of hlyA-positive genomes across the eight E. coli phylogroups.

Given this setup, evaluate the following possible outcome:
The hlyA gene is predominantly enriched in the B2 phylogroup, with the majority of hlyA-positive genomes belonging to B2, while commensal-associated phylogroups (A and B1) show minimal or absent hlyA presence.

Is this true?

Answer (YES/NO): YES